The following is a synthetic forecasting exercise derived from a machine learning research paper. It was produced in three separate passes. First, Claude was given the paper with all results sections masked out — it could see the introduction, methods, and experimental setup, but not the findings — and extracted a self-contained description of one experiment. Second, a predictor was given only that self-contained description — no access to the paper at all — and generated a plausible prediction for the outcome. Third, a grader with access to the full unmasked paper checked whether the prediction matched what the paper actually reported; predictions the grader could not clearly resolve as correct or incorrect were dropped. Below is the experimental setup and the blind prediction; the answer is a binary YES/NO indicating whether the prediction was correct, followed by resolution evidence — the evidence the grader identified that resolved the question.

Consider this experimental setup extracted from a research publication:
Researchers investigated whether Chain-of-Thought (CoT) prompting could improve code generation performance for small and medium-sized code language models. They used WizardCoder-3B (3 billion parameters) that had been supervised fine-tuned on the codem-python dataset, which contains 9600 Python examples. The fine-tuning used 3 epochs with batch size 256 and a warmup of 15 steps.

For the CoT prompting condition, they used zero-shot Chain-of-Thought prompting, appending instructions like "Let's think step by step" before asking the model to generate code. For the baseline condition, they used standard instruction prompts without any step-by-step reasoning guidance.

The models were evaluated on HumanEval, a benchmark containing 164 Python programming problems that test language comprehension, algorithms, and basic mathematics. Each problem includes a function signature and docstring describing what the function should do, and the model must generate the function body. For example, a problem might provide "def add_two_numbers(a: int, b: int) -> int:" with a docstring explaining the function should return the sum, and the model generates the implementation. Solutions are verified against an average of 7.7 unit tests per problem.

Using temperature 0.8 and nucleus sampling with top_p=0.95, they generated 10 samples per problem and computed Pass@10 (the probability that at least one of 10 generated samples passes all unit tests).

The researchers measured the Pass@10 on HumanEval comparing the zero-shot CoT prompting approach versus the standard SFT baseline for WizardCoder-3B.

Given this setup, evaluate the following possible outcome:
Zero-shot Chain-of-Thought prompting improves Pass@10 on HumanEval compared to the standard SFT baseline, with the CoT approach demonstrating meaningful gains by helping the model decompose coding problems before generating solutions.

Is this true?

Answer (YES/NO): NO